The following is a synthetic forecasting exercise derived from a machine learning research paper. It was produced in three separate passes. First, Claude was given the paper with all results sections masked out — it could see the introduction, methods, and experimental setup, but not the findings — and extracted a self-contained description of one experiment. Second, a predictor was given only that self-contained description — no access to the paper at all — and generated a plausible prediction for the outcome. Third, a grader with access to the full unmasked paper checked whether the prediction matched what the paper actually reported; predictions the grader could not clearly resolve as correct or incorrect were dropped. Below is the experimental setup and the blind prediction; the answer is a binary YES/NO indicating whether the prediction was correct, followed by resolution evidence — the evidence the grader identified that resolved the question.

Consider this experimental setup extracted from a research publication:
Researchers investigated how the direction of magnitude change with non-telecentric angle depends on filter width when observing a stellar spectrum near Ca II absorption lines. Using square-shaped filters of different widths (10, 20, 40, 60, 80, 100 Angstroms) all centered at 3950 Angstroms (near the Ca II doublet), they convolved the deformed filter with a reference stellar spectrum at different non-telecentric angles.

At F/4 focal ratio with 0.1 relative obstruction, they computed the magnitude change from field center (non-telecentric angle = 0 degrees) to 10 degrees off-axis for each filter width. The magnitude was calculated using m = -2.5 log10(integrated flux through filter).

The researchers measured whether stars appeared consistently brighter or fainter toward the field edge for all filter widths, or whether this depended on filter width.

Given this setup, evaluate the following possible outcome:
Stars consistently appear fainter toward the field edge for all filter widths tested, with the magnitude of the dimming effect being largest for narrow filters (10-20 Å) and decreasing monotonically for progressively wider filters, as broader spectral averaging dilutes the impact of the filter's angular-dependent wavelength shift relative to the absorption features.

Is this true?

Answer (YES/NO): NO